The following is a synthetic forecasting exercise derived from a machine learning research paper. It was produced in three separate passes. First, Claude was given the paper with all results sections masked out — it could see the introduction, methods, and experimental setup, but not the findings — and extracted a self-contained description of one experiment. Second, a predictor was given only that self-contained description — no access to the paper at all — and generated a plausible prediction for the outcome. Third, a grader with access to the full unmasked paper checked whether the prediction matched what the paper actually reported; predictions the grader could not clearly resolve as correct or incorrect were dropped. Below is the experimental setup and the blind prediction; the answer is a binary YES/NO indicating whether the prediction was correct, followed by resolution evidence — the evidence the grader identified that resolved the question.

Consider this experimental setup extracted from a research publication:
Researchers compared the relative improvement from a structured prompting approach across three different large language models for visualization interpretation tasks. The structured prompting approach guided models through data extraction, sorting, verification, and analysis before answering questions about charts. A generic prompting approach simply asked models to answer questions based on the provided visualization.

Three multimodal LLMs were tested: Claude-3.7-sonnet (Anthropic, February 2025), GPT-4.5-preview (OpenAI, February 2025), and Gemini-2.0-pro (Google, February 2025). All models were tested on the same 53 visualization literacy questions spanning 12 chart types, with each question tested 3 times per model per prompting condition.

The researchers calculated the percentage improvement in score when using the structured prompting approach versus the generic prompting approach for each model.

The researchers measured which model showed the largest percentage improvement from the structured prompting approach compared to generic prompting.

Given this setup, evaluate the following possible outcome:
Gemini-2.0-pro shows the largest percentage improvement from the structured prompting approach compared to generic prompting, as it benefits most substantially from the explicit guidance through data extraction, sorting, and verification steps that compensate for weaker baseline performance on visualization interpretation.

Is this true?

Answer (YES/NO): NO